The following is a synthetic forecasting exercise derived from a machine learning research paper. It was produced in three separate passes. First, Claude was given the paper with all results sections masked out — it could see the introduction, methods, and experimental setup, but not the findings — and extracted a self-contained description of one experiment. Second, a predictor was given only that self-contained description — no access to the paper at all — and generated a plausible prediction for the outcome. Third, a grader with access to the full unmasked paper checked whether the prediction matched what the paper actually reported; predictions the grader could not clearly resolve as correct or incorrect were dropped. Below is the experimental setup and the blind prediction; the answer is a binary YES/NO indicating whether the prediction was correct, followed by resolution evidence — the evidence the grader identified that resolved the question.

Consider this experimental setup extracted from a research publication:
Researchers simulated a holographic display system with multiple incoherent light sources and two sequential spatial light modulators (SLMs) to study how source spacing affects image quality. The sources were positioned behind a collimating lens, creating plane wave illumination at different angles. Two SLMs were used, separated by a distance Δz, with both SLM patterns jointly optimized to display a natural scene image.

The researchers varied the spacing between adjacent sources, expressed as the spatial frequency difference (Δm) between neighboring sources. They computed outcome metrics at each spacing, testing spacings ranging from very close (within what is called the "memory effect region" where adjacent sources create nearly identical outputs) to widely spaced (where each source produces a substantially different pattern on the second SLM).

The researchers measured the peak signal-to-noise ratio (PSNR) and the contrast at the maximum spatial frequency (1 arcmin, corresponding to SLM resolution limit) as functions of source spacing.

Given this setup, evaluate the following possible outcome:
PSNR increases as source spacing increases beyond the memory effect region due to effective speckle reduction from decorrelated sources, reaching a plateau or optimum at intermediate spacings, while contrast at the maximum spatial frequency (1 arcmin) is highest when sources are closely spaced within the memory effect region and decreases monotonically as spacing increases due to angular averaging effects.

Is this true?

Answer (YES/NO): NO